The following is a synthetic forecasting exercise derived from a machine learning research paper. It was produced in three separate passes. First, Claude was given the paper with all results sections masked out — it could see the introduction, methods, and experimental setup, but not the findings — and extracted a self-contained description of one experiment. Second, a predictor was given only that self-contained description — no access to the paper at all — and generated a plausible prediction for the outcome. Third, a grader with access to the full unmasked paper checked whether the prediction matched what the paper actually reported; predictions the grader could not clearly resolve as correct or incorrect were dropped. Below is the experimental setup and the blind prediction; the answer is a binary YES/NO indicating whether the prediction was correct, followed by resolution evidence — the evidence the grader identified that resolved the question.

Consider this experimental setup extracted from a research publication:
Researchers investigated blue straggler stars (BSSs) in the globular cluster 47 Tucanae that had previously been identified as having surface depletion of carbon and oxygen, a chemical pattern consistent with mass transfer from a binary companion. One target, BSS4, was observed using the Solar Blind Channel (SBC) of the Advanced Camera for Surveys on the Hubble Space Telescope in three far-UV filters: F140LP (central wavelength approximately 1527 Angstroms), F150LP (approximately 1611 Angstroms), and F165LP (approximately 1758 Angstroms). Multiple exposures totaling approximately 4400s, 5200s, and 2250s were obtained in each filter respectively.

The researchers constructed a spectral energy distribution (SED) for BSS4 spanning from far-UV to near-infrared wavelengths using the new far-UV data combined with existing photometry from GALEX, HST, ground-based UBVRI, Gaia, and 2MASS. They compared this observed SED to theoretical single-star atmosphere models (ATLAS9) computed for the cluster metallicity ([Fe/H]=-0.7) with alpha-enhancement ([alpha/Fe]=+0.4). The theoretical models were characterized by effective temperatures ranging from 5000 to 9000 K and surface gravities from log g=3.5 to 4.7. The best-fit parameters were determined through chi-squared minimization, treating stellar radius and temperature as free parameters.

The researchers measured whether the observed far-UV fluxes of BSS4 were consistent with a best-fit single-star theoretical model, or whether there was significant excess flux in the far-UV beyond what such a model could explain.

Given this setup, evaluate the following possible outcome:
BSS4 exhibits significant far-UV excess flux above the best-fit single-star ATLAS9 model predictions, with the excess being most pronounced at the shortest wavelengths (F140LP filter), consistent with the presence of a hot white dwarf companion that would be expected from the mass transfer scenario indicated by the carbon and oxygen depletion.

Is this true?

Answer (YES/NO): YES